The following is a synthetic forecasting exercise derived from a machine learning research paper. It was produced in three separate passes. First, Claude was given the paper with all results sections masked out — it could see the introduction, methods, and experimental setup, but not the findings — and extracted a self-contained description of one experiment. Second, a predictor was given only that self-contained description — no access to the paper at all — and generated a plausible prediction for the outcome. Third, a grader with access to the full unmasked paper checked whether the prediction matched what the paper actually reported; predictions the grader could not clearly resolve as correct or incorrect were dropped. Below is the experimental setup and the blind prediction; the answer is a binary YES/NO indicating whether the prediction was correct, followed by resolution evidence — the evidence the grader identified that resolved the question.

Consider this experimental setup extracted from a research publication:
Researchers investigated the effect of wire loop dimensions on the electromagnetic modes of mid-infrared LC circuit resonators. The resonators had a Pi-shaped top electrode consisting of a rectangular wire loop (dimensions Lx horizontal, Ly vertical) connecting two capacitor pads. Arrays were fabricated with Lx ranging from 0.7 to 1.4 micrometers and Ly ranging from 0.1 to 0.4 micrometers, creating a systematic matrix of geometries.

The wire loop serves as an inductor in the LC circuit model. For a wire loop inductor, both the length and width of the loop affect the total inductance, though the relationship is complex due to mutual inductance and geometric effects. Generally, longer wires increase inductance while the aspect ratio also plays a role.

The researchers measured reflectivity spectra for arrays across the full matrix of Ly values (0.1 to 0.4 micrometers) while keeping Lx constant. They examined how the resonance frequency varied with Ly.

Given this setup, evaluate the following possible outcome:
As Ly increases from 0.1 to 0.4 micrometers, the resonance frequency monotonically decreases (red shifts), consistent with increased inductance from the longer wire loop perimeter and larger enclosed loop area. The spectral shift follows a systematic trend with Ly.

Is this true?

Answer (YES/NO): YES